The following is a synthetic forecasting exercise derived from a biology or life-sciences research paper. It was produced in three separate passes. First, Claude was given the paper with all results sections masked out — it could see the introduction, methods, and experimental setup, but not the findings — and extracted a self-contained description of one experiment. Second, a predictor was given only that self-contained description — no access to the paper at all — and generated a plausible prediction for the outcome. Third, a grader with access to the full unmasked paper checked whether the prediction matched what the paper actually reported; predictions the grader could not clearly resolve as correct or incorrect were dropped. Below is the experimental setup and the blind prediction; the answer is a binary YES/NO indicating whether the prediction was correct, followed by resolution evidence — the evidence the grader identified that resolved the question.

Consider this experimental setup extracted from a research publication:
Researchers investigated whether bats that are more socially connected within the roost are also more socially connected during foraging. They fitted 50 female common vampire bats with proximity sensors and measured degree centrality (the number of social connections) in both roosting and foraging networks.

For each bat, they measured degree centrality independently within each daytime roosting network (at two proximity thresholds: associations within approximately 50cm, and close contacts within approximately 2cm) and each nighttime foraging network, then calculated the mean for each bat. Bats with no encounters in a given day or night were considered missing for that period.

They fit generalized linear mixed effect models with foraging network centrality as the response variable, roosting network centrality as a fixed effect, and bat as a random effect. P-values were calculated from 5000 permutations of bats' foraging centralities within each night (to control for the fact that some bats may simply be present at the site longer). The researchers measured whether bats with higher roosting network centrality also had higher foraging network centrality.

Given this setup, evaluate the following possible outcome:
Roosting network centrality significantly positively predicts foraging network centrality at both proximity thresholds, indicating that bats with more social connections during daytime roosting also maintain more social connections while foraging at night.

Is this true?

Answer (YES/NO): NO